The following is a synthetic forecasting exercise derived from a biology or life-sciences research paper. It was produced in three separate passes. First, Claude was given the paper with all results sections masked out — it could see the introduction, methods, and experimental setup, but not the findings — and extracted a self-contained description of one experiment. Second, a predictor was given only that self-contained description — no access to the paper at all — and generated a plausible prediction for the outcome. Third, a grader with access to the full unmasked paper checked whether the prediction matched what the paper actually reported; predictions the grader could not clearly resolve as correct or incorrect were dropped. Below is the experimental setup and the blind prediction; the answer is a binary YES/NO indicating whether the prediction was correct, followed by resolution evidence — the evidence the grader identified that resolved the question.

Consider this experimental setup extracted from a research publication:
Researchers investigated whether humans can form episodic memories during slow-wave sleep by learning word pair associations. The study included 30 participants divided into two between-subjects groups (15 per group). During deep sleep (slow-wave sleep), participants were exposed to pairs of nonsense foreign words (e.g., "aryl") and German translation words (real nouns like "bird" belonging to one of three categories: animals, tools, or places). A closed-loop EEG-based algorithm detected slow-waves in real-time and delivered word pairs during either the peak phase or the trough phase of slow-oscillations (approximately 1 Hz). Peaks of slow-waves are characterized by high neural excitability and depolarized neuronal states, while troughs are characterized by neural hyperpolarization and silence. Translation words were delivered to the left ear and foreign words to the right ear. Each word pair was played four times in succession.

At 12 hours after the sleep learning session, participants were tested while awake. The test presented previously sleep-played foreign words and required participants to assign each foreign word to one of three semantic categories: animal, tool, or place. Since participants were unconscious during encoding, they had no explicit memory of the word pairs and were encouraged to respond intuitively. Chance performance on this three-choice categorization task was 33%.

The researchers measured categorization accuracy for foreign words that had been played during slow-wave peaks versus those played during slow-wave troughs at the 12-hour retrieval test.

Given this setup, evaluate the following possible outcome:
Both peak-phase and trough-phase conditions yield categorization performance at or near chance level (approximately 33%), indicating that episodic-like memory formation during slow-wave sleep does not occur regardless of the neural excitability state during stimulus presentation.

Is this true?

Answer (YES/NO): NO